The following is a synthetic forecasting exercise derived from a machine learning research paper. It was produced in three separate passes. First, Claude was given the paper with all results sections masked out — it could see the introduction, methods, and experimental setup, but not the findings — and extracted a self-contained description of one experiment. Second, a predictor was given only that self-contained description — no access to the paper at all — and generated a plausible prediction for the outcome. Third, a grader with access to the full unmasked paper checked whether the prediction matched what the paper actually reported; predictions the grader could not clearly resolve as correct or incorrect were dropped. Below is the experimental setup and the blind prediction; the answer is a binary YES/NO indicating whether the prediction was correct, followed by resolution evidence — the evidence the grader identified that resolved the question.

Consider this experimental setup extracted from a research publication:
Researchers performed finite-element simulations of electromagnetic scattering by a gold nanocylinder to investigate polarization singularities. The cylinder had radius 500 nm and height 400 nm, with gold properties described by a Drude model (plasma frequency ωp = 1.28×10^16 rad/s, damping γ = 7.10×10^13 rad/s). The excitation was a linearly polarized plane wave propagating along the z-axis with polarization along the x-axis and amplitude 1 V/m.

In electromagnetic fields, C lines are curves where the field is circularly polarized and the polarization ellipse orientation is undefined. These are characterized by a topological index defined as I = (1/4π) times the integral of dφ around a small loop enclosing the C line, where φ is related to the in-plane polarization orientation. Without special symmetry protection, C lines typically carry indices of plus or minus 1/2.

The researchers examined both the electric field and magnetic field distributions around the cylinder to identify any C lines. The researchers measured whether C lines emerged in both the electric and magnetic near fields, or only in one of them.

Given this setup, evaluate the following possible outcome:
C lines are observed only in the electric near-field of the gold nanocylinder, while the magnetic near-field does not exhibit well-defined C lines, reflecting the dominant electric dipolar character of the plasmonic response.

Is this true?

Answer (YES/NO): NO